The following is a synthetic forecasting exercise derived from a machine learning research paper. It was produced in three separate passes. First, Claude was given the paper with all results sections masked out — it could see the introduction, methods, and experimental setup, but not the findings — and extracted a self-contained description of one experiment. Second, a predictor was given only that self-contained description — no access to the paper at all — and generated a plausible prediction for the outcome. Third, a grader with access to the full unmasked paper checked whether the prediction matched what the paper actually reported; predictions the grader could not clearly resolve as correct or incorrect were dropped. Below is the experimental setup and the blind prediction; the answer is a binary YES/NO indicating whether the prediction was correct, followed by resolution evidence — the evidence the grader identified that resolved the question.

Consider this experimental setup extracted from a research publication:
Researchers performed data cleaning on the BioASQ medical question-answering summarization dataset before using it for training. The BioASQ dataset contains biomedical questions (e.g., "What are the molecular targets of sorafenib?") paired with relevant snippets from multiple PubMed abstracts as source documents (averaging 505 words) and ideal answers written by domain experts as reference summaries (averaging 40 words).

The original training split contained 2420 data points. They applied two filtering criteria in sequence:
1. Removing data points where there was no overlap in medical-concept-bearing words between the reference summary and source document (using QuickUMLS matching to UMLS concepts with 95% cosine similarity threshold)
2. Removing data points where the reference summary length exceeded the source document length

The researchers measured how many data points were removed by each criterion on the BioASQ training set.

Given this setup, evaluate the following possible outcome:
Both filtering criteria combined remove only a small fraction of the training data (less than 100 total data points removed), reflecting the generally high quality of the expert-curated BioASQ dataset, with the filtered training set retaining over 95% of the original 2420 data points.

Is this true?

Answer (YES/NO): NO